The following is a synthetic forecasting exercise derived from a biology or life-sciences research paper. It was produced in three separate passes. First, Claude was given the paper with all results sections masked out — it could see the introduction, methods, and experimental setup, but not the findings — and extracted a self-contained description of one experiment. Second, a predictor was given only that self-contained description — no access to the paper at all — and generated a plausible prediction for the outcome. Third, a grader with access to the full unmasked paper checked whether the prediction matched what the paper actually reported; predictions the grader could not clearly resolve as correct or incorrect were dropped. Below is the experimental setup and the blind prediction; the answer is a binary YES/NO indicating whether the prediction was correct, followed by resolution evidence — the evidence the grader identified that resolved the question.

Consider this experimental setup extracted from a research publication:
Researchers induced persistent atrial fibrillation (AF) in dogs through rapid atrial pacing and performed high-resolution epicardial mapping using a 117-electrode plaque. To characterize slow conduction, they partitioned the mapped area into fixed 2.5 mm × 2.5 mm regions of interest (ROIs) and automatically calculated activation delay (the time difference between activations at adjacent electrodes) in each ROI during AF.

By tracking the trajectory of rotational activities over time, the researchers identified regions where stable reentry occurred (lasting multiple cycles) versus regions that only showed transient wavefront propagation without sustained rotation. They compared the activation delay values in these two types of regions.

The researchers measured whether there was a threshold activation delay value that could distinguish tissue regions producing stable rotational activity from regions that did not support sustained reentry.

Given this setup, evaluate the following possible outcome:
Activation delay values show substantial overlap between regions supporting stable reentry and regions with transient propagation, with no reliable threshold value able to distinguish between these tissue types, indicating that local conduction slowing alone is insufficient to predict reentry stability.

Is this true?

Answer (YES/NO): NO